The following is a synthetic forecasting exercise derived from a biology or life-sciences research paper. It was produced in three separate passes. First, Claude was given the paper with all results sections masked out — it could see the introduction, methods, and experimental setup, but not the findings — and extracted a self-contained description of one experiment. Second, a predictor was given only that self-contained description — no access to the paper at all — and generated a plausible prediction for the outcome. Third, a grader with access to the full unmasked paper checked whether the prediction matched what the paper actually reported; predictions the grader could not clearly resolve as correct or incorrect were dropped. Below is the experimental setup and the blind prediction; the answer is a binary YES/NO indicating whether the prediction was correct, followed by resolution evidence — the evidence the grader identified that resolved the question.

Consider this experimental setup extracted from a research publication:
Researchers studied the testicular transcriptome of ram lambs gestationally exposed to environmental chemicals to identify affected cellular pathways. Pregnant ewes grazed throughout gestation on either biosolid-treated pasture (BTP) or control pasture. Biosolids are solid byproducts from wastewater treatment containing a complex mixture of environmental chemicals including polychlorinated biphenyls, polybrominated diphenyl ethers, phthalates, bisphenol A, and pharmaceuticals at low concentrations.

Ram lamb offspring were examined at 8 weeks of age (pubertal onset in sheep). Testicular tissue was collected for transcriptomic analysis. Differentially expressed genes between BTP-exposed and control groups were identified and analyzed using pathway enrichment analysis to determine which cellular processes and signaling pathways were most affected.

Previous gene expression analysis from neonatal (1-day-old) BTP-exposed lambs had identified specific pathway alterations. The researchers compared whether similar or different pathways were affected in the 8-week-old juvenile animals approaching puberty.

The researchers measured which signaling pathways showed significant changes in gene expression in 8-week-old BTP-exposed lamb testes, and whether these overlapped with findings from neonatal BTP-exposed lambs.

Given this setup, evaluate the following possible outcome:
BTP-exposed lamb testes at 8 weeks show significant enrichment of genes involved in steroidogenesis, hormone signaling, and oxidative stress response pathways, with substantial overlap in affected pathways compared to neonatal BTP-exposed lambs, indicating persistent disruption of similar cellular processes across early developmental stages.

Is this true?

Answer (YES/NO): NO